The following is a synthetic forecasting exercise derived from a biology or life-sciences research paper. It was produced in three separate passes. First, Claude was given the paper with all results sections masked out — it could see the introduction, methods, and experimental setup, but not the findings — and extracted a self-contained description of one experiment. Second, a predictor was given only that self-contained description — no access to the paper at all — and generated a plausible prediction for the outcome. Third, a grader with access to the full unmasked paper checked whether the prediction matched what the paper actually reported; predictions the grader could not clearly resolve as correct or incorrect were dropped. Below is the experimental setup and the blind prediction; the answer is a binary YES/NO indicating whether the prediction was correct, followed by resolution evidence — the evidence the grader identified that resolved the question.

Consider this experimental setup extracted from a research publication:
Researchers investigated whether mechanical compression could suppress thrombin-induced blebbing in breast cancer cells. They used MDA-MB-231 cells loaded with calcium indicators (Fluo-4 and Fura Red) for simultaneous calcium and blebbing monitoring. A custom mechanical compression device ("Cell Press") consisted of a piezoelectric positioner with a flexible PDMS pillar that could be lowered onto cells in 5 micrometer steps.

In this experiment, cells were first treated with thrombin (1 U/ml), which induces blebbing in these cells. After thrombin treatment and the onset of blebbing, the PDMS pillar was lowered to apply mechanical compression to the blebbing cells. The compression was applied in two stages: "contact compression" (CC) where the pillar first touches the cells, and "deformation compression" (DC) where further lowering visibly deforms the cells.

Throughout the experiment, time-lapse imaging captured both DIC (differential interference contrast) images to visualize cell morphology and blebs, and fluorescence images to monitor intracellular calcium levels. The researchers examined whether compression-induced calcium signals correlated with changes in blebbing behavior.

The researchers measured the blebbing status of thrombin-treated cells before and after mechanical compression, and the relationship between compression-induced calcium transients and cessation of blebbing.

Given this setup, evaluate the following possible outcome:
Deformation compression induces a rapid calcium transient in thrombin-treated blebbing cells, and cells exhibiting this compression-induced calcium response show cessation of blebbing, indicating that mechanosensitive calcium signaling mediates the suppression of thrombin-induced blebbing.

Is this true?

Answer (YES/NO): NO